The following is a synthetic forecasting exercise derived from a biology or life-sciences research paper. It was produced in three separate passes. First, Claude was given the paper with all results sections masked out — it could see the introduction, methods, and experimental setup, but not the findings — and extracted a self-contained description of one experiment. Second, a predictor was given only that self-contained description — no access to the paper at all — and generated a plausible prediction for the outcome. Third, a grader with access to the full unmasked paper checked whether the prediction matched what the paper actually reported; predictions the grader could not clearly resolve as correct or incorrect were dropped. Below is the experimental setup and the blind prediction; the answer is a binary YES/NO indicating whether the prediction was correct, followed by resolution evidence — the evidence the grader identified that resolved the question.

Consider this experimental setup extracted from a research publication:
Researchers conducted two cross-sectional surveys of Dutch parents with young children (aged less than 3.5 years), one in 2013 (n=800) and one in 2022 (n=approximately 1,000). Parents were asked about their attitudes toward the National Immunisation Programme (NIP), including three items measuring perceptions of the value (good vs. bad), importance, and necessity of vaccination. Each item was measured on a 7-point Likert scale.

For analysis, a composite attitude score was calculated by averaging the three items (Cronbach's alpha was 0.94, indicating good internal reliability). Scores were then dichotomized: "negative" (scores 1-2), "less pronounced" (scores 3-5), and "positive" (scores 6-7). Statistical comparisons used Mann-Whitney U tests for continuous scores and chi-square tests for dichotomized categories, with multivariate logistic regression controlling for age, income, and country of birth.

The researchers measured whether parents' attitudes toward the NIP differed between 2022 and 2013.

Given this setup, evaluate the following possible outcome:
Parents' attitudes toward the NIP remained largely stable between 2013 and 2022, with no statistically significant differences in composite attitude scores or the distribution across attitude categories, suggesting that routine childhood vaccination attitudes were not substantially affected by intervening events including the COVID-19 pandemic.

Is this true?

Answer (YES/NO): NO